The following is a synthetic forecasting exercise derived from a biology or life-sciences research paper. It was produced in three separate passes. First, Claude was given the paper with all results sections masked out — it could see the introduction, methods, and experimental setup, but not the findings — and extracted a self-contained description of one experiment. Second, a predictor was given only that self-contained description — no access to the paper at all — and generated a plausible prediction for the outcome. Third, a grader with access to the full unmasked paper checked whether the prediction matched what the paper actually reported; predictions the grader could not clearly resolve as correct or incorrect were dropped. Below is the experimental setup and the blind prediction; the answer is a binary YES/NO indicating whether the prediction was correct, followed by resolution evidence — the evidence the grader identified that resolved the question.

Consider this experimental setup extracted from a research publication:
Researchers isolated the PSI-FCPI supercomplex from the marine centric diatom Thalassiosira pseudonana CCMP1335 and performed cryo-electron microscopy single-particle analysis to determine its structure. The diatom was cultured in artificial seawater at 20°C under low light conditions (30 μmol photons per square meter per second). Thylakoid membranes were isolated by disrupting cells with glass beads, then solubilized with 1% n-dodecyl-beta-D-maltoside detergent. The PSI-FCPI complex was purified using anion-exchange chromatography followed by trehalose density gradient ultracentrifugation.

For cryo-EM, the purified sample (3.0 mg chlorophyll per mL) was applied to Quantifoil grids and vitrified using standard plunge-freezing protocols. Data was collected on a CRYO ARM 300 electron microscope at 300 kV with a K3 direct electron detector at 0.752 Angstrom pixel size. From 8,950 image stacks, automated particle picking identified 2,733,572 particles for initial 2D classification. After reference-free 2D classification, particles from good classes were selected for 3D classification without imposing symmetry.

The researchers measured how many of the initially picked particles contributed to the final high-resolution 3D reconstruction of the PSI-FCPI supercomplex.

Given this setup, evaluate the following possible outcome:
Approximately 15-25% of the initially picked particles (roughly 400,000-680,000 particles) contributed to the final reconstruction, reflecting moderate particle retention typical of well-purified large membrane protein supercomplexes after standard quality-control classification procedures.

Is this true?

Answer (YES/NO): NO